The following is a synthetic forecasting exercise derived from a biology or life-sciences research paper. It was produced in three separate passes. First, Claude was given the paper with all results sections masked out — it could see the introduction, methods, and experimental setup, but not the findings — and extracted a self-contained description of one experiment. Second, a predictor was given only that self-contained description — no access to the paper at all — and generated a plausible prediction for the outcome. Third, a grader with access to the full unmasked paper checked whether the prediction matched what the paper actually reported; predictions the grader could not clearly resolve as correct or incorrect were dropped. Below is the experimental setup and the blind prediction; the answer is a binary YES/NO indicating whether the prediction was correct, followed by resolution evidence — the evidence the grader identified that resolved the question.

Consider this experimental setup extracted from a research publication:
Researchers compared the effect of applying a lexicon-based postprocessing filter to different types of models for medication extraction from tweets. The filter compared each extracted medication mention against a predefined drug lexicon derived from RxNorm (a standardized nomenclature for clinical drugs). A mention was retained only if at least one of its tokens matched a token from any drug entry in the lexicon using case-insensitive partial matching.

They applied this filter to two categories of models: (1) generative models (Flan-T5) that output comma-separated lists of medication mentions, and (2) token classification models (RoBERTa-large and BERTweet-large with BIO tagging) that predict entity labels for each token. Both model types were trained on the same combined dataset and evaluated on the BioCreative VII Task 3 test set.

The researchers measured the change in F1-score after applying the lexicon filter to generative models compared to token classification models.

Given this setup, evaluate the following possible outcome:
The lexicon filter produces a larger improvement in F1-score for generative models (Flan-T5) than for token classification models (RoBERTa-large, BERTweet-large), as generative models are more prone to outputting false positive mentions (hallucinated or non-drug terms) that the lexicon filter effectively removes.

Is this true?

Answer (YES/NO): NO